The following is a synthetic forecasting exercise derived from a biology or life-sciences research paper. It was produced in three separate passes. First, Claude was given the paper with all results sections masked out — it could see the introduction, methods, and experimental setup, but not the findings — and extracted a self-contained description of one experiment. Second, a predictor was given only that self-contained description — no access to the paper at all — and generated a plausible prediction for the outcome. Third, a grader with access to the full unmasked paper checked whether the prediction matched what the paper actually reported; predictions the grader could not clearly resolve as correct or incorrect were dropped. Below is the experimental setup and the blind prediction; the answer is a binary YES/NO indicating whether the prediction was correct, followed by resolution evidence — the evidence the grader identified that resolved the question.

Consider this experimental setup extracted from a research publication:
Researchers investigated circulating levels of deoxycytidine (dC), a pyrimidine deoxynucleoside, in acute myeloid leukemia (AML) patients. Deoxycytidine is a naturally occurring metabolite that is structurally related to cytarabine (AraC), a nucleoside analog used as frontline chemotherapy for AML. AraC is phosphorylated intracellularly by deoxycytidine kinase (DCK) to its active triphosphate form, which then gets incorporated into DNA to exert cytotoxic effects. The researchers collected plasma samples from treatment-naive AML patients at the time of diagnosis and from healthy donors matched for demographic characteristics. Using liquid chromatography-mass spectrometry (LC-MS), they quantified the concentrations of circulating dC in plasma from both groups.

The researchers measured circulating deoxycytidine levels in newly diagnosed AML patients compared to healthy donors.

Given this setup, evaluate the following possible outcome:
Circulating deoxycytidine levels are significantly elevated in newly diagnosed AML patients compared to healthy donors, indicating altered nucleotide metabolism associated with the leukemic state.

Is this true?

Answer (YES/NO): YES